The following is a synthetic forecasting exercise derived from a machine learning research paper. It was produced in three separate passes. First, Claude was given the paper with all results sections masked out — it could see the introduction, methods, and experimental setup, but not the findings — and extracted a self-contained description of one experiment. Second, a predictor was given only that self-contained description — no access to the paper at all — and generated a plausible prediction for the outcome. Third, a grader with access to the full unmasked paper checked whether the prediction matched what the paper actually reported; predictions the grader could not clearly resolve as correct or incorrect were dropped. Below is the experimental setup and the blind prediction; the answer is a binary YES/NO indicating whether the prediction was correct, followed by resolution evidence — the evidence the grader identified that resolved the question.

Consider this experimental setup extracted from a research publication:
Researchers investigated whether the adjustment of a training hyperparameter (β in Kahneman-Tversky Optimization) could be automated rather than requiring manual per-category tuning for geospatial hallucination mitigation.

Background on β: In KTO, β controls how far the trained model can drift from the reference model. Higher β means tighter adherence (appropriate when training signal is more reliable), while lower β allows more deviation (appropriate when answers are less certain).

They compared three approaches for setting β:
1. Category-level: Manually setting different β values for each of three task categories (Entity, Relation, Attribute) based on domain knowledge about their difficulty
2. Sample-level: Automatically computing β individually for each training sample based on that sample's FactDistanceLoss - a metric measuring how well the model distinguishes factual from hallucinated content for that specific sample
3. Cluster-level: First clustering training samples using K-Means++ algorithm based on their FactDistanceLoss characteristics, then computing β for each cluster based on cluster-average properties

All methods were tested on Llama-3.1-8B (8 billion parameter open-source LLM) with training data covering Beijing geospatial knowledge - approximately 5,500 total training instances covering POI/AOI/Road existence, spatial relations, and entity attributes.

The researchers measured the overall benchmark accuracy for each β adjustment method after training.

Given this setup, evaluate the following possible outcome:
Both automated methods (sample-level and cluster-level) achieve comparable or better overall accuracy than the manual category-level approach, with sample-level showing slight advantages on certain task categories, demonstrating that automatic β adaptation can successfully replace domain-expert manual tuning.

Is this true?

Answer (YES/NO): NO